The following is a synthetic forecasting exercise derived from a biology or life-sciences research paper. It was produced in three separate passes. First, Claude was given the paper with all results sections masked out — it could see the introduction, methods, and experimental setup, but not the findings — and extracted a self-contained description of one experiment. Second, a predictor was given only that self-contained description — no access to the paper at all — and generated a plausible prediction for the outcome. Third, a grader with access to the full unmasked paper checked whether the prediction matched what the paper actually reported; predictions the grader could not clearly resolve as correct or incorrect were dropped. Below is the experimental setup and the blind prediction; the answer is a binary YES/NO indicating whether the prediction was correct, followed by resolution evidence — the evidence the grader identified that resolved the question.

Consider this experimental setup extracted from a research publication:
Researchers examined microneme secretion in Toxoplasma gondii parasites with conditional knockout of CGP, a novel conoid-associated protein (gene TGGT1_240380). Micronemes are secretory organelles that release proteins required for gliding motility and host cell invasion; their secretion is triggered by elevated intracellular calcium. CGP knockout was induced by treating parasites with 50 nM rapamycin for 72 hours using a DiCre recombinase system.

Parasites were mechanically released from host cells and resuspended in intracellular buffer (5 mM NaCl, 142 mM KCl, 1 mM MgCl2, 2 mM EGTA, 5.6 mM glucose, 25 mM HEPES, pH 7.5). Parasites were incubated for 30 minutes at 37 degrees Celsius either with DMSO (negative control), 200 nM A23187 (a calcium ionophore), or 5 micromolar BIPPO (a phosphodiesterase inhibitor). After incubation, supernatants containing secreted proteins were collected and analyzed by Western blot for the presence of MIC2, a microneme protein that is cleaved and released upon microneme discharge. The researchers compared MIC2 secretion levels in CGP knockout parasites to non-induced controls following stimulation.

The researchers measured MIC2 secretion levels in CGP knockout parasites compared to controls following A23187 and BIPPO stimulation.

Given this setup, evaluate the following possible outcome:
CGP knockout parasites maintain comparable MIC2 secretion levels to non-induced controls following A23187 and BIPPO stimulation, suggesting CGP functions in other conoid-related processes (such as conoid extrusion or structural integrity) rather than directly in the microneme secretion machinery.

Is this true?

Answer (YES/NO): YES